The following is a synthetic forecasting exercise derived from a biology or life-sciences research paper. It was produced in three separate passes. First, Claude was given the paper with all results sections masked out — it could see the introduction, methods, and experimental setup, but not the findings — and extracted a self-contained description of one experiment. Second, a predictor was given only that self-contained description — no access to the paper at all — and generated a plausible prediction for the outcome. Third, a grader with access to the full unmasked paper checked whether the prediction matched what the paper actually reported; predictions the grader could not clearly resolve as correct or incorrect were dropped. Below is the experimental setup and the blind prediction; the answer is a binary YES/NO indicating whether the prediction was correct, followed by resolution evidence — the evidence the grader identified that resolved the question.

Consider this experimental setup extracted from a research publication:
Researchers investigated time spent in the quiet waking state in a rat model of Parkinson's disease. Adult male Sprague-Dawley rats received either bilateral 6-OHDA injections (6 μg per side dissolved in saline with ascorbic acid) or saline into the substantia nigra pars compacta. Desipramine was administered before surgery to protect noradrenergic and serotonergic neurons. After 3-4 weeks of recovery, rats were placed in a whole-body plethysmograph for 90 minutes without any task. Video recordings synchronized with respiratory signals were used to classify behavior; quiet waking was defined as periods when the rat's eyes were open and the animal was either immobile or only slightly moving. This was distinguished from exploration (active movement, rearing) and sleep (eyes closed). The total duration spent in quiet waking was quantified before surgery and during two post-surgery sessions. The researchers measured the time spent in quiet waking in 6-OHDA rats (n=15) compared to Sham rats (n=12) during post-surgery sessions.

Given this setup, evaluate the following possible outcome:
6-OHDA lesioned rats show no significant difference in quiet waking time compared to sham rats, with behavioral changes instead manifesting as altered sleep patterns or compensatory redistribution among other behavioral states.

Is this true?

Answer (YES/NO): NO